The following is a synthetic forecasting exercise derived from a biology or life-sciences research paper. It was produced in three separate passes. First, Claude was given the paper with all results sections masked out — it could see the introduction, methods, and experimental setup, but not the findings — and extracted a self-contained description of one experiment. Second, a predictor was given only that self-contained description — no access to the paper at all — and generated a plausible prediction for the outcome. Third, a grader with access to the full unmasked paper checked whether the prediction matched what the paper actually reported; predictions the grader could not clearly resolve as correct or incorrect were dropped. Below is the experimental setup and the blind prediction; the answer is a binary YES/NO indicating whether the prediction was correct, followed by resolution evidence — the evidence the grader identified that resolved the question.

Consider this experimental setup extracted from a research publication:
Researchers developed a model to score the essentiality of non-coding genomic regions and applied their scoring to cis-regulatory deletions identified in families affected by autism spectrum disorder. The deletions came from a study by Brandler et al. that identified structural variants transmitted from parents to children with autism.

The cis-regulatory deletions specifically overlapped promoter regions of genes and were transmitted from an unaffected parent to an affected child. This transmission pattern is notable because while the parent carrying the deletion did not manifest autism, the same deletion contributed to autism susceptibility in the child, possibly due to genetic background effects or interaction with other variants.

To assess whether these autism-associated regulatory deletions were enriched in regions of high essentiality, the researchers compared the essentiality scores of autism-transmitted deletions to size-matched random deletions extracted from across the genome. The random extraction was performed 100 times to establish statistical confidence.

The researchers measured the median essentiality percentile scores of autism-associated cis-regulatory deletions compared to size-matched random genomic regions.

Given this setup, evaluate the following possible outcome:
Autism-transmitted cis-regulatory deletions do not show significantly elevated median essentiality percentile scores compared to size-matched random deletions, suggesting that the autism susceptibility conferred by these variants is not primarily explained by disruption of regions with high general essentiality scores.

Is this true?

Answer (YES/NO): NO